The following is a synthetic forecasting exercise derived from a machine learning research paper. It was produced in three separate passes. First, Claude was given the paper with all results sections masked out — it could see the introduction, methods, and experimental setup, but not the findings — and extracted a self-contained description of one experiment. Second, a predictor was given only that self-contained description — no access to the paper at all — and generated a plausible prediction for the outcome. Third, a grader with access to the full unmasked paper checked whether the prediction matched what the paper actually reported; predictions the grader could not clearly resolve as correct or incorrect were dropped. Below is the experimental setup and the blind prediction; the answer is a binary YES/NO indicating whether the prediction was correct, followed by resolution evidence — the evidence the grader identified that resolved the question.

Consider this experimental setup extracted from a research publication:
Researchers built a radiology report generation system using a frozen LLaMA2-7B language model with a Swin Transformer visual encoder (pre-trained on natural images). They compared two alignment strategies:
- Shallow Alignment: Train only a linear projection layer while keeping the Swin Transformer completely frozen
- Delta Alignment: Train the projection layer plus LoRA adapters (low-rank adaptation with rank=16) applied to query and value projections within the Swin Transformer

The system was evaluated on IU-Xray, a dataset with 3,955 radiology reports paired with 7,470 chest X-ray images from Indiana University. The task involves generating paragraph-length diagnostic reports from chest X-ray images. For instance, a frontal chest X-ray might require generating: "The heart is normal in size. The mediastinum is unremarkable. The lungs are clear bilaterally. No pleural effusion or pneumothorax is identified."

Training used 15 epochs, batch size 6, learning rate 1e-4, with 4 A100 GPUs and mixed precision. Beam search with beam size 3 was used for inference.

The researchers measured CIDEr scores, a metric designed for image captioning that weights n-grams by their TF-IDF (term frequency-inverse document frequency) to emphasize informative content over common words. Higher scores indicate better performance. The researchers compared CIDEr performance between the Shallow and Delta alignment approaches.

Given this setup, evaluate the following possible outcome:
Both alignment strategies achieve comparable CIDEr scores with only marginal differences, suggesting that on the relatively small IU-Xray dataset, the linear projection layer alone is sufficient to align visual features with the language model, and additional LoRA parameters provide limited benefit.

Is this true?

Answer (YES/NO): YES